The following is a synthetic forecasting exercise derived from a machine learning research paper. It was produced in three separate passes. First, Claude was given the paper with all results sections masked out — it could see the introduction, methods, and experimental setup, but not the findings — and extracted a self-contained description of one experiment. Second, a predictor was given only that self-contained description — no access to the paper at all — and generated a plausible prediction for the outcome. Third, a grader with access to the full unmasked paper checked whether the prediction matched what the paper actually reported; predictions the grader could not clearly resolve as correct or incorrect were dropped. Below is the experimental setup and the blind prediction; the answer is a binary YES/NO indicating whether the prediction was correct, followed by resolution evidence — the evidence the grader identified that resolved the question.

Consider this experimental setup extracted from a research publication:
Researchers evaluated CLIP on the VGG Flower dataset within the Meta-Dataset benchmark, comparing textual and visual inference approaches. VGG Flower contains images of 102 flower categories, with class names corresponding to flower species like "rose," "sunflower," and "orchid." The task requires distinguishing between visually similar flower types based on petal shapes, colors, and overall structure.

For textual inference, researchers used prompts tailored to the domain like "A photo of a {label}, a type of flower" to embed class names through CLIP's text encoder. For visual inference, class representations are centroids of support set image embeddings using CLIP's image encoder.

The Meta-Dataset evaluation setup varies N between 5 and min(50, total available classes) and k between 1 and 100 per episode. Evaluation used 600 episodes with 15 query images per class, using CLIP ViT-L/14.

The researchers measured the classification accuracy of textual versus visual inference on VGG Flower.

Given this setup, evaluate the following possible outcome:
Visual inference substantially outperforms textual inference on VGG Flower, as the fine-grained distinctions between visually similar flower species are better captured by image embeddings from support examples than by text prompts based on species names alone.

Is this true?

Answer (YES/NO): YES